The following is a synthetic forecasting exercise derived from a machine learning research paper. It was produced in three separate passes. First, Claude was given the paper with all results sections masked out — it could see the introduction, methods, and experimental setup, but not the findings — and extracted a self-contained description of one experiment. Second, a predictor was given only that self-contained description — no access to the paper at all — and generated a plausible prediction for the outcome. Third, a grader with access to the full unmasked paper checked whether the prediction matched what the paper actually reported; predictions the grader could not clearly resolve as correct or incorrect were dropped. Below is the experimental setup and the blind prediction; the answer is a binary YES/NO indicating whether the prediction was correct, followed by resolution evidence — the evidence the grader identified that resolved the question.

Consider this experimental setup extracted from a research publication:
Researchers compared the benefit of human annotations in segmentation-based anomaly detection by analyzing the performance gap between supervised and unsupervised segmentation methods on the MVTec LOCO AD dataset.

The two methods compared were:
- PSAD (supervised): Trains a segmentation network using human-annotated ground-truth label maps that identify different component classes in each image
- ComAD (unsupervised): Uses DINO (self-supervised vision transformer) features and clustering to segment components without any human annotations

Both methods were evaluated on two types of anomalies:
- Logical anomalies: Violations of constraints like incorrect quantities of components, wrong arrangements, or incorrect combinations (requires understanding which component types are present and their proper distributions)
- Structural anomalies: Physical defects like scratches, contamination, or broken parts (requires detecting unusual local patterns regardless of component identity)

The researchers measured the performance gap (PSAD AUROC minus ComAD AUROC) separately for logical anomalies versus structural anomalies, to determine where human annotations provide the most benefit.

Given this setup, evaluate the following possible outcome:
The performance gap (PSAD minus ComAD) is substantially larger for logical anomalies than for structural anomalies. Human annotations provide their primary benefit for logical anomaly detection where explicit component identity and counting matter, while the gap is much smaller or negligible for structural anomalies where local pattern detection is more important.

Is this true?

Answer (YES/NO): YES